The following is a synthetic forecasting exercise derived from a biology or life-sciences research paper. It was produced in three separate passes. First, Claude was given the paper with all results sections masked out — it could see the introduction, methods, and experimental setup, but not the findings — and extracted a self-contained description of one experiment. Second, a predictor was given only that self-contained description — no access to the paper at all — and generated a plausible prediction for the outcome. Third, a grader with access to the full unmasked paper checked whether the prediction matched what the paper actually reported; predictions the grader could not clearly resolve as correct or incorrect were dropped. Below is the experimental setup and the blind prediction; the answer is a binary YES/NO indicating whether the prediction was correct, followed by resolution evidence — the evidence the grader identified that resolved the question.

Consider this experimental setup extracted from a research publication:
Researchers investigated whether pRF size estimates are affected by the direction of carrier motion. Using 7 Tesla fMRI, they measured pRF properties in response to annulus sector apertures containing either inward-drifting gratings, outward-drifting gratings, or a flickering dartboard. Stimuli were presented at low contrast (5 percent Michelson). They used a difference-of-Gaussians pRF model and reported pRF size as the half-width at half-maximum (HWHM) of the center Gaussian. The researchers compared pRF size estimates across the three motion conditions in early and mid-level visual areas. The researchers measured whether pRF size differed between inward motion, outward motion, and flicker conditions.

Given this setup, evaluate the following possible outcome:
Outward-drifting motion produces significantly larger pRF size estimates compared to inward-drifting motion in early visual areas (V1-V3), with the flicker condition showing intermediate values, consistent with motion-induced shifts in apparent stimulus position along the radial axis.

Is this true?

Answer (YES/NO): NO